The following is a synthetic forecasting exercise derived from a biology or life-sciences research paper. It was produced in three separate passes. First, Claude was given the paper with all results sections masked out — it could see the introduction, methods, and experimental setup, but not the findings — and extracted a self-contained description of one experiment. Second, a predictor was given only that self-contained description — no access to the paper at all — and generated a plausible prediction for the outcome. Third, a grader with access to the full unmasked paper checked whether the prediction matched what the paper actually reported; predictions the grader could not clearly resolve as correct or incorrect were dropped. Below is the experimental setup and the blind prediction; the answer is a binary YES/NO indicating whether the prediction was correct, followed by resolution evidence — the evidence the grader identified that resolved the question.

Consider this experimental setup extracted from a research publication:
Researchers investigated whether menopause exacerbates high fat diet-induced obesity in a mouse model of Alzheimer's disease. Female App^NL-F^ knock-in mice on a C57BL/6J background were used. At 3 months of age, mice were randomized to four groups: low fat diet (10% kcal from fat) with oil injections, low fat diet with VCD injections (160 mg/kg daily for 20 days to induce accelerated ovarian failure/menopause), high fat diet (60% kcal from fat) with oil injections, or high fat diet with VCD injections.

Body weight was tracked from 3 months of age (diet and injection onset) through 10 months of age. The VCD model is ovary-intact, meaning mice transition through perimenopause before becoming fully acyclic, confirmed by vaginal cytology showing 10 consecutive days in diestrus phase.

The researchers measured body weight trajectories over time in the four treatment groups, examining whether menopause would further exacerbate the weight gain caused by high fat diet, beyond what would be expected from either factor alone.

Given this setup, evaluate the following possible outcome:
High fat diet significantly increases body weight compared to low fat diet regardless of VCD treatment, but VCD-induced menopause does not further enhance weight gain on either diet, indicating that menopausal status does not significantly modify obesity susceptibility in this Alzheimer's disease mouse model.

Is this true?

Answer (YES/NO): NO